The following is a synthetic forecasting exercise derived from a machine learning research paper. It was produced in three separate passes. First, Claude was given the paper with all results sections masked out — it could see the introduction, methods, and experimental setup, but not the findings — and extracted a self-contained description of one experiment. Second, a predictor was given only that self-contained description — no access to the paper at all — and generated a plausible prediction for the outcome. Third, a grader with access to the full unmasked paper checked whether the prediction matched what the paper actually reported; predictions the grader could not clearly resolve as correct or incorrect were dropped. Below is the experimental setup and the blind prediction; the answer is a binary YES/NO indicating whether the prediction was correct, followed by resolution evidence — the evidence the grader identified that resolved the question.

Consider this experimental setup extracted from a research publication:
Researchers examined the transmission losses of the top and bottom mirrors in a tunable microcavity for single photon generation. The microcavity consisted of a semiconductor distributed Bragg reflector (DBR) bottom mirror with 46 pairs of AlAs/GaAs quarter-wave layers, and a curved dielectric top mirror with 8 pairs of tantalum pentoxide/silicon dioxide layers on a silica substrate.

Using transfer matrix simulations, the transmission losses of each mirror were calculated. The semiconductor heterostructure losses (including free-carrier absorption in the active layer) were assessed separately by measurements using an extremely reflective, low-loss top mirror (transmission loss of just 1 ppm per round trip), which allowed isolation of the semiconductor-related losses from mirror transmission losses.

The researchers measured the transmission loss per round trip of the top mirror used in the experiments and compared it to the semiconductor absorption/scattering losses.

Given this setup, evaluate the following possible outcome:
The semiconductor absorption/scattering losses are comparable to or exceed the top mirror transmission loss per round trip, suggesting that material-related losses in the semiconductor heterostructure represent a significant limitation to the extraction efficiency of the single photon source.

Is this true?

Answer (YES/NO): NO